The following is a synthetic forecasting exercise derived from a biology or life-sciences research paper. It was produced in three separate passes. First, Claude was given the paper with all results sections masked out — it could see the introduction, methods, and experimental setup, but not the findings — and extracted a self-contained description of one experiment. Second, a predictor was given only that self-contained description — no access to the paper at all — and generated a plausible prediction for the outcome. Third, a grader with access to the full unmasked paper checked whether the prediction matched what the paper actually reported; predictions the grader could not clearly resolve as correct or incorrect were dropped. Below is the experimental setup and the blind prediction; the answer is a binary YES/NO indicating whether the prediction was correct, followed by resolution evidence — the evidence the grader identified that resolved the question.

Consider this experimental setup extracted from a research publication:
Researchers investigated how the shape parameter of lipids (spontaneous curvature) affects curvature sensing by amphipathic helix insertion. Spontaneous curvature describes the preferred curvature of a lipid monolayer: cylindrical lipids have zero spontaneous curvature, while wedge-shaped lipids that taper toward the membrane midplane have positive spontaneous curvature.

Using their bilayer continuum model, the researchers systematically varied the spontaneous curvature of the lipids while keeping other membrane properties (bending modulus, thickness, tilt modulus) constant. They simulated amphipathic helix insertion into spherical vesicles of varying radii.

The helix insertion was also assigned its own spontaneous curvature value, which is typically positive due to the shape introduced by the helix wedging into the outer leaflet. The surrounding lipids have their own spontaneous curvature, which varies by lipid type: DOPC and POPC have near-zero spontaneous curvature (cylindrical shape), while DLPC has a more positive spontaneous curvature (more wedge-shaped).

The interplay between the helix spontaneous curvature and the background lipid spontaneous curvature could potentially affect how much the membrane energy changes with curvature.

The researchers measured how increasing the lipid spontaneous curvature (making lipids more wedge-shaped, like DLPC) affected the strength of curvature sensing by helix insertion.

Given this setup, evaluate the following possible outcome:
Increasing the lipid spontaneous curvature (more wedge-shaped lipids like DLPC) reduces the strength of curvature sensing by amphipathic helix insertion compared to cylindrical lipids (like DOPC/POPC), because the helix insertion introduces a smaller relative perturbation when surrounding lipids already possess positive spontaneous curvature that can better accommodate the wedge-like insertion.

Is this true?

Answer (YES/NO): YES